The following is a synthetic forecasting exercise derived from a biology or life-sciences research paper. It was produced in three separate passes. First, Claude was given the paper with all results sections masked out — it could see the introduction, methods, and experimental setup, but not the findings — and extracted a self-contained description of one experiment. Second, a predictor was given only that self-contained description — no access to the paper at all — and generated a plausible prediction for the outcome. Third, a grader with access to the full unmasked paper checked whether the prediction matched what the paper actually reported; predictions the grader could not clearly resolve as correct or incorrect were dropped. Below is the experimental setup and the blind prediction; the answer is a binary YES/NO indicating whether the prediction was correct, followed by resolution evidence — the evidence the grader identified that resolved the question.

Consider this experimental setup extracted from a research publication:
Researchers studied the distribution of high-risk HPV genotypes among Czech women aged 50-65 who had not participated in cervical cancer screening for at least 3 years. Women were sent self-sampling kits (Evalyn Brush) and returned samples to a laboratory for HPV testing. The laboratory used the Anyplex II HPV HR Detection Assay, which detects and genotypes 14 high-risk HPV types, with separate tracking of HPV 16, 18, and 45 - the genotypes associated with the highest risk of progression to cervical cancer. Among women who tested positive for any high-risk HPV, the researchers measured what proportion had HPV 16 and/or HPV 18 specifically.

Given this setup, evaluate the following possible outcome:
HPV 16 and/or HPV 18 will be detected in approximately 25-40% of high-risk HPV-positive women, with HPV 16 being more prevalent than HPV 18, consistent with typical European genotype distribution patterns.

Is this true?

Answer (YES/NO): NO